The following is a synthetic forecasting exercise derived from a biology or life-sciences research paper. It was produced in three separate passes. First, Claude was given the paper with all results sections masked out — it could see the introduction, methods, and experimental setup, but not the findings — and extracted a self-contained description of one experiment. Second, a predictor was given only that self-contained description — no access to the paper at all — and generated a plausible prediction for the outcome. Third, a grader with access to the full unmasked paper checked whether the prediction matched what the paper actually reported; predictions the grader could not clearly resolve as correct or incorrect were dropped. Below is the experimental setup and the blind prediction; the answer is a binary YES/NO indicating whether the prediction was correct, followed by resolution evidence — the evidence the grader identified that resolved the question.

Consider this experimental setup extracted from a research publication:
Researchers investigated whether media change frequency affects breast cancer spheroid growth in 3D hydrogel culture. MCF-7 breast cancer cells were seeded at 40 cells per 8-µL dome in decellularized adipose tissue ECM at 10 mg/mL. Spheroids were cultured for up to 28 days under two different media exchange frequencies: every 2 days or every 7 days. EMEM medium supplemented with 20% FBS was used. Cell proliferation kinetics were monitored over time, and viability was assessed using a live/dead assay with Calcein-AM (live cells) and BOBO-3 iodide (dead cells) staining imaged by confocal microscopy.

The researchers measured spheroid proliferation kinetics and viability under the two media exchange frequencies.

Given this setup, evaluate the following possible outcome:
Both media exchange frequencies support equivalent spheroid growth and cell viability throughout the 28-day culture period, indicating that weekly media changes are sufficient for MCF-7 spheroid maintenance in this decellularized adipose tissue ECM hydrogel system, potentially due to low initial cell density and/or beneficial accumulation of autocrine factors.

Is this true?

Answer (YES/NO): YES